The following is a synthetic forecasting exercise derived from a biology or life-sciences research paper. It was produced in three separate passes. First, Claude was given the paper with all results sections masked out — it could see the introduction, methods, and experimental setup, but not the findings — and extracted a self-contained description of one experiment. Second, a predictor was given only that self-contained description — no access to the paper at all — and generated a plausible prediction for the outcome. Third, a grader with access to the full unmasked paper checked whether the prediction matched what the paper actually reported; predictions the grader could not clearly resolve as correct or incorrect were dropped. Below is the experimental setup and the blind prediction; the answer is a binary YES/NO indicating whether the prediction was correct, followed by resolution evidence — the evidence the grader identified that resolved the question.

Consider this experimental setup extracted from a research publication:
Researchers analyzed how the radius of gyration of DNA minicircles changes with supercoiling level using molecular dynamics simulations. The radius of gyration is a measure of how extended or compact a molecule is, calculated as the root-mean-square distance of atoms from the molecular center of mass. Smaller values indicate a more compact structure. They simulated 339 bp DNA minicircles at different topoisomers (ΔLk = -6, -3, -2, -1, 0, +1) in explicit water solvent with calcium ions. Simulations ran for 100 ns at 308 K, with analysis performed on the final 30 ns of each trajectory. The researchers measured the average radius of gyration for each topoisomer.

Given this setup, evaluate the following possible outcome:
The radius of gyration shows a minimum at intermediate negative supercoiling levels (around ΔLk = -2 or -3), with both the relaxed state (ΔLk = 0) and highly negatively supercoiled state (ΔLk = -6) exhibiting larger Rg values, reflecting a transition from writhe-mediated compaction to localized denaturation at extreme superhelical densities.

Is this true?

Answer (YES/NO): NO